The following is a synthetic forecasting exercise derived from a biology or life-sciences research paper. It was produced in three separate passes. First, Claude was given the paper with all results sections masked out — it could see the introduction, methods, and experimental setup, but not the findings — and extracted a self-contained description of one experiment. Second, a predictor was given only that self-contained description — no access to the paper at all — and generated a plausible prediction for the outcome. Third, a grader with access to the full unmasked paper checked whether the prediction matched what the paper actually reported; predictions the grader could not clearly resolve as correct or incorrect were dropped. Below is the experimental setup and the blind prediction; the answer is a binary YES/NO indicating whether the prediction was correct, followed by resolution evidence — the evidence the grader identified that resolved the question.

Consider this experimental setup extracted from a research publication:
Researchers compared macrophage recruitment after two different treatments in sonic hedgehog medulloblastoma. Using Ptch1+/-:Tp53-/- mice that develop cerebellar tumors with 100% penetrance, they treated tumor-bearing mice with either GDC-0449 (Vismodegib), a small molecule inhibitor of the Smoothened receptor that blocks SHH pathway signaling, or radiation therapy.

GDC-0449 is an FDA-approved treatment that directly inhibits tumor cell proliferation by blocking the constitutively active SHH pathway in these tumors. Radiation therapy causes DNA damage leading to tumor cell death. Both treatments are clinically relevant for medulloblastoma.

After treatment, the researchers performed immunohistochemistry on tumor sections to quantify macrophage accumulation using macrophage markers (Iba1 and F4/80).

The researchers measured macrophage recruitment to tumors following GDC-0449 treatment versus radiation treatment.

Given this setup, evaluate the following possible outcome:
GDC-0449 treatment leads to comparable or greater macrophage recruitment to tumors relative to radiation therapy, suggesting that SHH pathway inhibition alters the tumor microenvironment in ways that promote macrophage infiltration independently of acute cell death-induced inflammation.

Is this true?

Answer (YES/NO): NO